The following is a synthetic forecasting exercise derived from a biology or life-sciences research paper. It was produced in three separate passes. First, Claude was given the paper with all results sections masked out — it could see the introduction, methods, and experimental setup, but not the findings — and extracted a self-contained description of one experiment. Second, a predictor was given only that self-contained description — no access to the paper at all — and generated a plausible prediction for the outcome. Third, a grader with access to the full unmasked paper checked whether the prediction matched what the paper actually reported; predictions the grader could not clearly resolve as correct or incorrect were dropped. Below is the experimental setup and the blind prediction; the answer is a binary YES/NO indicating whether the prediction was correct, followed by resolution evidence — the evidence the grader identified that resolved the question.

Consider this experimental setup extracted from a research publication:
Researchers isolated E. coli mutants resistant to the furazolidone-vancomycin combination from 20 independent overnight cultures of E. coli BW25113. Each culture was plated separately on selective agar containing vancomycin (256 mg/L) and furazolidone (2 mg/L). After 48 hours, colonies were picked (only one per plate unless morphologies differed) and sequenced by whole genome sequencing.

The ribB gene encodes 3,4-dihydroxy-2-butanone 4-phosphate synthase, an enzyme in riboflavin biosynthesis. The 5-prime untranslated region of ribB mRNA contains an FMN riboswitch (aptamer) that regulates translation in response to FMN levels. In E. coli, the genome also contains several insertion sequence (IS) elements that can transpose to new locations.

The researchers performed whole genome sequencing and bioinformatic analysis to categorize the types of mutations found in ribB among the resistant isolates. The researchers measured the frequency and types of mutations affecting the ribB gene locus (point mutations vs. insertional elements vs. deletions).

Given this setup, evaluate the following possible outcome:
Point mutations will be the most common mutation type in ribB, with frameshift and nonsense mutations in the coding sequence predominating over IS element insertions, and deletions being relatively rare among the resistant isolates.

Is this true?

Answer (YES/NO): NO